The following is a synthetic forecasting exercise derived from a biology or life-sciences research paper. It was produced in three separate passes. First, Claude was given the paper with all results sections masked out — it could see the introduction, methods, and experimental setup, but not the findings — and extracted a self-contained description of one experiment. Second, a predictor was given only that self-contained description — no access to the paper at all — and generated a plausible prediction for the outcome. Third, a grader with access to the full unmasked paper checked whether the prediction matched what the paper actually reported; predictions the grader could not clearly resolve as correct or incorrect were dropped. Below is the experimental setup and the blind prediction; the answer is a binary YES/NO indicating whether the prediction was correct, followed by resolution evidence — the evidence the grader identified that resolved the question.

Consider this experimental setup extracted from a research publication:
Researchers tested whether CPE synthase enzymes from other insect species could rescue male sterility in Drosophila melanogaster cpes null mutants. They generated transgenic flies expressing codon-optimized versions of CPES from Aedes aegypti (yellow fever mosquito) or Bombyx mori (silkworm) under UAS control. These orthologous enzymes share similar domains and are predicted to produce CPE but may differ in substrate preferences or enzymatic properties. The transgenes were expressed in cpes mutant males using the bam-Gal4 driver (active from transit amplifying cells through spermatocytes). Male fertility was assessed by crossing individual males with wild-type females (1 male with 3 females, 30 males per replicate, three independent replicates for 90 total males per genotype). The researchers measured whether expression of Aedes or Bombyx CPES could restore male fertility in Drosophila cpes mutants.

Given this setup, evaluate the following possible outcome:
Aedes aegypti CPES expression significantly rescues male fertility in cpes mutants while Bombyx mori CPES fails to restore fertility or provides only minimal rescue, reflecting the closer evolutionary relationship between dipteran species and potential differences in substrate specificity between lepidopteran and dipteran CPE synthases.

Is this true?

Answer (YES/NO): NO